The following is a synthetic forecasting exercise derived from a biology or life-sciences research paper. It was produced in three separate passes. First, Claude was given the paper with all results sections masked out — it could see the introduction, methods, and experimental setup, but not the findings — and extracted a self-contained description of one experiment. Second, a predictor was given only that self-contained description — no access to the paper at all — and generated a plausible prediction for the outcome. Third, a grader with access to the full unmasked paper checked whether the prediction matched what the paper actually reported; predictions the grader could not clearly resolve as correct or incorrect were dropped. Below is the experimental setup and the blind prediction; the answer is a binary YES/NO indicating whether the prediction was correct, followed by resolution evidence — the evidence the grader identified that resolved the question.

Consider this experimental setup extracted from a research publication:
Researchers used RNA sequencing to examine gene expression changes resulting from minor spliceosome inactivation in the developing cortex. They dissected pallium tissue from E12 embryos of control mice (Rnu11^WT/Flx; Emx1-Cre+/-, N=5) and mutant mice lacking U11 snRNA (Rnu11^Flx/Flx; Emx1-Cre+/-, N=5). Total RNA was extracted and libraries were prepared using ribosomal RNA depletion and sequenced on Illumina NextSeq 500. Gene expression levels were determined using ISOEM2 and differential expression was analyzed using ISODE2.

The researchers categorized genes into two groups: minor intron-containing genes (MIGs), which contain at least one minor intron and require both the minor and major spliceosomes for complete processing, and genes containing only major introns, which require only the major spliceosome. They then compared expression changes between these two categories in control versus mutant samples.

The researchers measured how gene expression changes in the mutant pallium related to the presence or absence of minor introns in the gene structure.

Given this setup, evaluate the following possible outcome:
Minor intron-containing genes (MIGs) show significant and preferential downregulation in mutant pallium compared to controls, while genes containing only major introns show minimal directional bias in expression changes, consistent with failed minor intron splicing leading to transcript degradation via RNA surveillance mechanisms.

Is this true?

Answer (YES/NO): NO